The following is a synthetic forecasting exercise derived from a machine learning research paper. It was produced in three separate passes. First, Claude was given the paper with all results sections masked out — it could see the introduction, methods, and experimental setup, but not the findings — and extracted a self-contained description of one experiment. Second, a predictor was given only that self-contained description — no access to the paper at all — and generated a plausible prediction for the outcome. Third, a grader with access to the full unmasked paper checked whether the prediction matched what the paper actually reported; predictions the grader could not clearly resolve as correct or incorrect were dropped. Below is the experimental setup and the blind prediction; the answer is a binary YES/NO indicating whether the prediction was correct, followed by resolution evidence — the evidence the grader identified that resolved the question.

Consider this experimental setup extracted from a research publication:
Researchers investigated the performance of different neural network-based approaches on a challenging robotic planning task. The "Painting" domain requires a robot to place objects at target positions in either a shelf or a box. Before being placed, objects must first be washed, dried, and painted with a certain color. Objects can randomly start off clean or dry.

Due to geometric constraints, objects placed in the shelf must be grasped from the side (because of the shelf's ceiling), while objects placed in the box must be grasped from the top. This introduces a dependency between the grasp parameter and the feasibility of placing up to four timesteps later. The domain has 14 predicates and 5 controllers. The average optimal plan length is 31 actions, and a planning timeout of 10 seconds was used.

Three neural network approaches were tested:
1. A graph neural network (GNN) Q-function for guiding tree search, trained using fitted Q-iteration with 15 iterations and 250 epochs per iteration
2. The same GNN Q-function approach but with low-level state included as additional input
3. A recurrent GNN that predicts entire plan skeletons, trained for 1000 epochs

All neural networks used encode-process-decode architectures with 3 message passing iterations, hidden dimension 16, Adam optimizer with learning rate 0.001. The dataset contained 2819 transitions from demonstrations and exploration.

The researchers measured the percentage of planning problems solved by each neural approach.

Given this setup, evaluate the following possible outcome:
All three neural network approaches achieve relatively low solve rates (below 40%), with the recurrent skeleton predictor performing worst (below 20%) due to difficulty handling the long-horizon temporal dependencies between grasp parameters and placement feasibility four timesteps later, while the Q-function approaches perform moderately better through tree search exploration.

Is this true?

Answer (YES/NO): NO